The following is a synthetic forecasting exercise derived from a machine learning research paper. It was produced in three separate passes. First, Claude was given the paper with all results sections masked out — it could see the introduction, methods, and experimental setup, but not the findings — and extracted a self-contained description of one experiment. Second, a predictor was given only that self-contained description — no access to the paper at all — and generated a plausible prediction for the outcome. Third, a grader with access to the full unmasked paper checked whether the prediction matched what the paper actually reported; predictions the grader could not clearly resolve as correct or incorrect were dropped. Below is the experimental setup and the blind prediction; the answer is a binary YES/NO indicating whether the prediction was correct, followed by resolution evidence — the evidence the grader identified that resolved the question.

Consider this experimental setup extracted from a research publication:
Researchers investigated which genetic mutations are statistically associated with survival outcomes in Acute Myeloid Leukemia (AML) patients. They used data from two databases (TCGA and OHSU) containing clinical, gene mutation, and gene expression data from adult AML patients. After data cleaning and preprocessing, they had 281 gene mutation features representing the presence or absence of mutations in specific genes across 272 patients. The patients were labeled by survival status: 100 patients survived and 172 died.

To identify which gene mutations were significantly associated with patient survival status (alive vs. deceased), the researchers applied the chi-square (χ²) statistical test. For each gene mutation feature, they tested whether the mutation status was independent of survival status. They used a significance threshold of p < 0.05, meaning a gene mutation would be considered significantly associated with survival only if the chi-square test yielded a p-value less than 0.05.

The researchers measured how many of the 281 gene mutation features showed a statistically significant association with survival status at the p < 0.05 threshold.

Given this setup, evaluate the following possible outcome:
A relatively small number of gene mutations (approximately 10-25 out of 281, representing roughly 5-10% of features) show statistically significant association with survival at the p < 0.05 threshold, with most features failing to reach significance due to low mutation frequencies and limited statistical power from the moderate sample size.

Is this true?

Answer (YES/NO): NO